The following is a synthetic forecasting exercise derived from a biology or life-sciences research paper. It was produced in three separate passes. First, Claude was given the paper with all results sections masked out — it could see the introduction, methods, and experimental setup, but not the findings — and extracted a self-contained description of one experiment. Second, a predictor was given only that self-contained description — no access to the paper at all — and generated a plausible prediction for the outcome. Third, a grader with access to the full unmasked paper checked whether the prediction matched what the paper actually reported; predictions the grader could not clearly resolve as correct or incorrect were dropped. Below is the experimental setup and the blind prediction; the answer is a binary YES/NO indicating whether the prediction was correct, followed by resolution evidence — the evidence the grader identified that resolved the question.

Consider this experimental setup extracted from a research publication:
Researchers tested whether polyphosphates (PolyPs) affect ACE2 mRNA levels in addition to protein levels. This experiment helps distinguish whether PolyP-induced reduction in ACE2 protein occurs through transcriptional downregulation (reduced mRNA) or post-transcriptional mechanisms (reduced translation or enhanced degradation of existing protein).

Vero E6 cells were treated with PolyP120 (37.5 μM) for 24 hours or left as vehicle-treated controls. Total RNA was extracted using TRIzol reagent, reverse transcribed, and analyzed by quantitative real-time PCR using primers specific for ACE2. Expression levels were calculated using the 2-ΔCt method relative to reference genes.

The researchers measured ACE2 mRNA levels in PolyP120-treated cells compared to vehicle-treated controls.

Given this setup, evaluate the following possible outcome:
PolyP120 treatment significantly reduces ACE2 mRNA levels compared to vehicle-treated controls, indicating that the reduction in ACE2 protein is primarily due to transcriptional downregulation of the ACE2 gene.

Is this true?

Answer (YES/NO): NO